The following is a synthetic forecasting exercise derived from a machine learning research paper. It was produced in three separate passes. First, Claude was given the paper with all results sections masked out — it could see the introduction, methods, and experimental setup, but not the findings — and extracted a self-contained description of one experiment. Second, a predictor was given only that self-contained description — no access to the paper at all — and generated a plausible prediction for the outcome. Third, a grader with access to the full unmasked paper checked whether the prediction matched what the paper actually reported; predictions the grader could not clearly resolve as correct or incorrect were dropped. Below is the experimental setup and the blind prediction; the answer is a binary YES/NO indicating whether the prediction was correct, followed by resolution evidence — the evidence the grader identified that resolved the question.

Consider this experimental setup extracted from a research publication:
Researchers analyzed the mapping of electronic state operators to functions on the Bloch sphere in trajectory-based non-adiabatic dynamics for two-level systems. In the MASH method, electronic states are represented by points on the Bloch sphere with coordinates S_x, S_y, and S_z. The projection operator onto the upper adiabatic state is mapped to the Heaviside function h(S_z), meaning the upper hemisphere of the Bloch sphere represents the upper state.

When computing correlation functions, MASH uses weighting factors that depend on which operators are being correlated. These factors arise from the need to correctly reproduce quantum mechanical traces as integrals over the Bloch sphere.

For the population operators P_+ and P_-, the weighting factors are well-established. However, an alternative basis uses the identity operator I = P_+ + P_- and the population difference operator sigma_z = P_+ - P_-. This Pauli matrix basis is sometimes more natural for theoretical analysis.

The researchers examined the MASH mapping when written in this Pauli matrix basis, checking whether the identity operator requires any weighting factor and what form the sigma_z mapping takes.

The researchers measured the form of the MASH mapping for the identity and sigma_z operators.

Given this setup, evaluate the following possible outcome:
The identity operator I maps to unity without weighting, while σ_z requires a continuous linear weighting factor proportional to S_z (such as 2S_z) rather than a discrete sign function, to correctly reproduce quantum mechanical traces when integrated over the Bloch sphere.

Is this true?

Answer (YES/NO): NO